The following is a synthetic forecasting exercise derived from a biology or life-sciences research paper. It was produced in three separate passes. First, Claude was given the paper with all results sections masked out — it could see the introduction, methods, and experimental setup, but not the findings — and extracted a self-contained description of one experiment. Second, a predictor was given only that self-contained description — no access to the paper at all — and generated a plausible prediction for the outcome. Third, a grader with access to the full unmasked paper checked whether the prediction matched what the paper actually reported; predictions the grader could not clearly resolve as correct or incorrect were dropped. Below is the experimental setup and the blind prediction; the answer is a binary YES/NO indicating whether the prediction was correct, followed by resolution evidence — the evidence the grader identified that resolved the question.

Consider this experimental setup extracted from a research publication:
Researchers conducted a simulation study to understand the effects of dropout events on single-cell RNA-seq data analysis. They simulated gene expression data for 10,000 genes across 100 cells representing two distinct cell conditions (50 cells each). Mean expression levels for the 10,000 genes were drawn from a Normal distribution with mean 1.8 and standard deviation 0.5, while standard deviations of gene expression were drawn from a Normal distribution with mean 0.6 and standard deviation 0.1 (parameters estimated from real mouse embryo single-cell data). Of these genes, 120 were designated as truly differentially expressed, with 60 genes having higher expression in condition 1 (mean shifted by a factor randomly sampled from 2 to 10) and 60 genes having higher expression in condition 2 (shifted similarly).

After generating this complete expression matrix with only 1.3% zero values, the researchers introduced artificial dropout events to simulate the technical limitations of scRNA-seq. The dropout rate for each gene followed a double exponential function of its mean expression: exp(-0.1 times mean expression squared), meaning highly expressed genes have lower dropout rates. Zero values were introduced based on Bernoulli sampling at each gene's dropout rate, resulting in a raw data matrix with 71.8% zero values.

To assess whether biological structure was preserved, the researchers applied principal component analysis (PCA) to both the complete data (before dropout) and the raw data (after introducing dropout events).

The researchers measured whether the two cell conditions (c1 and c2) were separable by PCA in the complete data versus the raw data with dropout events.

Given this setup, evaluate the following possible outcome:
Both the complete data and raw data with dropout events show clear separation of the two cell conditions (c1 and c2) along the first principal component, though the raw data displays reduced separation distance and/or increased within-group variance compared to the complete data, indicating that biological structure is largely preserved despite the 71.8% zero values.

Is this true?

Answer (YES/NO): NO